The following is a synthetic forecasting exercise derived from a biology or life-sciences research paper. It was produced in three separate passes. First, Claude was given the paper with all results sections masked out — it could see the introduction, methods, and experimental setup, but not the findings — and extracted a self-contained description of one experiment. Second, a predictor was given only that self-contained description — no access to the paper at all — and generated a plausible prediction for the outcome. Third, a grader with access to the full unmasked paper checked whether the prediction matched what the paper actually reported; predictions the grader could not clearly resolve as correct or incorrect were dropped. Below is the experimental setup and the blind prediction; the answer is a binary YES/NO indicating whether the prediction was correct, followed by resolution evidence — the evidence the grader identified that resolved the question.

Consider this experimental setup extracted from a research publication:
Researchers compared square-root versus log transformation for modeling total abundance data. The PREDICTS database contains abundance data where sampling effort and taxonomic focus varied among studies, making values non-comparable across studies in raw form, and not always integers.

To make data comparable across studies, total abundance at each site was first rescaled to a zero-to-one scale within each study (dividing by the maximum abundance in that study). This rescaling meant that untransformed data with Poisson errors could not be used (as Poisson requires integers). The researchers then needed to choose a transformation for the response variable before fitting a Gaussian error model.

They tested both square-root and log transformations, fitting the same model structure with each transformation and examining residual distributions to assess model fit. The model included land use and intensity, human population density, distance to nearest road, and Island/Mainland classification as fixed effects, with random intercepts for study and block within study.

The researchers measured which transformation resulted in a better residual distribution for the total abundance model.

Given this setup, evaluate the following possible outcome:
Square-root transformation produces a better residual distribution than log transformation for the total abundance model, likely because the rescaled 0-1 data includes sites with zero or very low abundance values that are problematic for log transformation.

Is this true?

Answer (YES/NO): YES